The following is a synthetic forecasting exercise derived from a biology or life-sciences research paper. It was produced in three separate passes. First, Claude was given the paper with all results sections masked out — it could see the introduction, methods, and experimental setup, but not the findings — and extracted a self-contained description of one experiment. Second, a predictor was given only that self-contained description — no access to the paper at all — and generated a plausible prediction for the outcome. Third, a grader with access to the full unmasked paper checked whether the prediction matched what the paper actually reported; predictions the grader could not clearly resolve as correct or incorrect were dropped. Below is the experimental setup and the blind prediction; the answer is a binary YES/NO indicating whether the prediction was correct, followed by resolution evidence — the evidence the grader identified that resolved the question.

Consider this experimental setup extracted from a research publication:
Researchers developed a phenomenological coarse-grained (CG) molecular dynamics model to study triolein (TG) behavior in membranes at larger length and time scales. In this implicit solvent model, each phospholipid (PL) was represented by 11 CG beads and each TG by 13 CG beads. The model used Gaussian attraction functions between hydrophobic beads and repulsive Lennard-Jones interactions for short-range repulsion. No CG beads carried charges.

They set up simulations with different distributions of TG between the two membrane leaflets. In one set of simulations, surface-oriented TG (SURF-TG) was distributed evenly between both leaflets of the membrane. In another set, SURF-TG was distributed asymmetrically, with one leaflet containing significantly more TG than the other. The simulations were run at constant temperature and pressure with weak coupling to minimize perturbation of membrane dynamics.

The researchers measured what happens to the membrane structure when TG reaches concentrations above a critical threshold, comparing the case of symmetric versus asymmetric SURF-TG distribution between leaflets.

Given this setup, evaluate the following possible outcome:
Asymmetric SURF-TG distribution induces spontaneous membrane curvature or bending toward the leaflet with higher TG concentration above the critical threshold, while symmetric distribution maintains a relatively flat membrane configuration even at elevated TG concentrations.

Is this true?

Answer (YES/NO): NO